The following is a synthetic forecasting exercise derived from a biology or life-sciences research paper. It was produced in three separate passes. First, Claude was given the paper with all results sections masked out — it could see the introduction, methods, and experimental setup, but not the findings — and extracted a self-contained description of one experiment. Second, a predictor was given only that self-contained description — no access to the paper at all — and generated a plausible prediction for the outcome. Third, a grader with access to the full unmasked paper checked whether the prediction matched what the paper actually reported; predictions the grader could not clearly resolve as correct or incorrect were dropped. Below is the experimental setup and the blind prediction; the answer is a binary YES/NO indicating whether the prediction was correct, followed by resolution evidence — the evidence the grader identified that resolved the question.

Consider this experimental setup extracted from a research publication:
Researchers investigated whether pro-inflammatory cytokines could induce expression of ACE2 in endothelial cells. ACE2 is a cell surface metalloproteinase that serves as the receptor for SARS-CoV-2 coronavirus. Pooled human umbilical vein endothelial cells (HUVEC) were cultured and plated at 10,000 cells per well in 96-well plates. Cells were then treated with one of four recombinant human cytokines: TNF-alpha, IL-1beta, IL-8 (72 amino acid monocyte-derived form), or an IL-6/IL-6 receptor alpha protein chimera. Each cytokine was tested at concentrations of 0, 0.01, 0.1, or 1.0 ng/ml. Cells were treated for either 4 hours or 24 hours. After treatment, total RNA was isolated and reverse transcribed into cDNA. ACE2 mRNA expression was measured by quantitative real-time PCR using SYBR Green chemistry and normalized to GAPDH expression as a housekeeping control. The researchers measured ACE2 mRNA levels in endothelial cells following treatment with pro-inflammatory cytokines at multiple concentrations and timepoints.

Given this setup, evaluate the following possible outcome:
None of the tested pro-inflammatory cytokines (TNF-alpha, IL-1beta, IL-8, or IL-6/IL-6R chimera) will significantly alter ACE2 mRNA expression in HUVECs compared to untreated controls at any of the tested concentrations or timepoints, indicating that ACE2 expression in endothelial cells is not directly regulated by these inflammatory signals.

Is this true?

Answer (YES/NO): YES